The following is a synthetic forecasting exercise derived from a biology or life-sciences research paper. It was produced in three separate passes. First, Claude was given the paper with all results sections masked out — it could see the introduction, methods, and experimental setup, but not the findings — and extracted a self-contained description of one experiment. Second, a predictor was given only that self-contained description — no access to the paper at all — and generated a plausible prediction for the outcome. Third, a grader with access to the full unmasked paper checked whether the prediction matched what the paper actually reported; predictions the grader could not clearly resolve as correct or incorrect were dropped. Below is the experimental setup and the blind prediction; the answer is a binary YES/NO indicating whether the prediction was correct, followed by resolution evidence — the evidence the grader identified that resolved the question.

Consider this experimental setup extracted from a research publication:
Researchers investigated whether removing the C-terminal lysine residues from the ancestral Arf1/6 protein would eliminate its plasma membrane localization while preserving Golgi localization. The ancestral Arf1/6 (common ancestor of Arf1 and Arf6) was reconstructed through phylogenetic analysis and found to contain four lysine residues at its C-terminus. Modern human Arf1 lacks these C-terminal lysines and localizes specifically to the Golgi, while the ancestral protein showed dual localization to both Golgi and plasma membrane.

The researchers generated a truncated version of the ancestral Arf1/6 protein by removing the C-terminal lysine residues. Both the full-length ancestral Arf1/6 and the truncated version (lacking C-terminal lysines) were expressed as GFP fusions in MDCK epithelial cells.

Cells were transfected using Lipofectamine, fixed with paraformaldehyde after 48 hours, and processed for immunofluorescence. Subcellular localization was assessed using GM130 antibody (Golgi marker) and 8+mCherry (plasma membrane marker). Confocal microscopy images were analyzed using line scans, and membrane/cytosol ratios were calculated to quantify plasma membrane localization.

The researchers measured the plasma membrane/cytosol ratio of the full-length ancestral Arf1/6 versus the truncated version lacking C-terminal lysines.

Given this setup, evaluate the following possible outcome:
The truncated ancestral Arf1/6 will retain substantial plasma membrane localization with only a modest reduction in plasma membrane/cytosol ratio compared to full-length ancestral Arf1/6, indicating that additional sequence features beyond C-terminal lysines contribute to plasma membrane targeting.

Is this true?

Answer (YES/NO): NO